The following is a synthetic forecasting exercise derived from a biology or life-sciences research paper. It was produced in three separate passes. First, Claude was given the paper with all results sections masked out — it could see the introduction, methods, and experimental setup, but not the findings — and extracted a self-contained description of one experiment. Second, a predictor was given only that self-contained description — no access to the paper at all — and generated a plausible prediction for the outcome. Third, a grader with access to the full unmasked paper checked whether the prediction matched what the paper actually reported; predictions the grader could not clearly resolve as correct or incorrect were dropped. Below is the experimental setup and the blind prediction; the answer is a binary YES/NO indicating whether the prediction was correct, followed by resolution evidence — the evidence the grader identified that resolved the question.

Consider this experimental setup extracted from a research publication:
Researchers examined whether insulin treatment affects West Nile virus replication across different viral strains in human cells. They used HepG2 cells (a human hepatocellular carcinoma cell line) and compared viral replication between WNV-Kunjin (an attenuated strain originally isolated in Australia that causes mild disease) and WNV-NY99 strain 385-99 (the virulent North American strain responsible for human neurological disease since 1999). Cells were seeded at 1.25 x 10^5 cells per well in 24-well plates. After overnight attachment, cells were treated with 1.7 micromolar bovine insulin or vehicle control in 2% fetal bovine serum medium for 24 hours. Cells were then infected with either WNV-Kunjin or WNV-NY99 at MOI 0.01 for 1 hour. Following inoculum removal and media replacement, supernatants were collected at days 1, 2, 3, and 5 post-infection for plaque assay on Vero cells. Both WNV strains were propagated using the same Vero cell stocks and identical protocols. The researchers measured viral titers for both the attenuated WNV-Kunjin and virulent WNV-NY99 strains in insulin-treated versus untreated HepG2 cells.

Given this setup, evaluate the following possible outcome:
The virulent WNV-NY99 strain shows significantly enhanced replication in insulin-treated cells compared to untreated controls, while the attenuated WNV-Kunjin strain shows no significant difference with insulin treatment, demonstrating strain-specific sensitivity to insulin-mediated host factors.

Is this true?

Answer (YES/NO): NO